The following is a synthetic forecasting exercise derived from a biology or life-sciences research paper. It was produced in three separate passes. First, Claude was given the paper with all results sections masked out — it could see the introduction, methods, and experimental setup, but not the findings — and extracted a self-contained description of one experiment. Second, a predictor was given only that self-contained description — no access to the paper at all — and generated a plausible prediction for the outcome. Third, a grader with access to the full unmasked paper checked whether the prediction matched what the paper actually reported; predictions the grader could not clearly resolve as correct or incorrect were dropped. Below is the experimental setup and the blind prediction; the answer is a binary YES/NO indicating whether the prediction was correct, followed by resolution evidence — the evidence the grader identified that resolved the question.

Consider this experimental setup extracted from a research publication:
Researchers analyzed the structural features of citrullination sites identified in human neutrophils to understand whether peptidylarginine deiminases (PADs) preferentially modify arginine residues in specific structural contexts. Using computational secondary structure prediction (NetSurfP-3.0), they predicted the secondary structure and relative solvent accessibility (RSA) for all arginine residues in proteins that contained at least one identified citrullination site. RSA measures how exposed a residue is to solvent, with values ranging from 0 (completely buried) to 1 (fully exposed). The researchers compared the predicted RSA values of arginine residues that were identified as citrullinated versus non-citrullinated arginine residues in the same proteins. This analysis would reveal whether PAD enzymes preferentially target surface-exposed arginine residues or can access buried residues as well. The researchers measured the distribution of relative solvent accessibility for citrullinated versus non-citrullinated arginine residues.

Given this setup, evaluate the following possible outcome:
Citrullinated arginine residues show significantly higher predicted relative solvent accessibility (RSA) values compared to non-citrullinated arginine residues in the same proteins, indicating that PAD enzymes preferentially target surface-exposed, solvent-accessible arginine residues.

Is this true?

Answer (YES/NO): YES